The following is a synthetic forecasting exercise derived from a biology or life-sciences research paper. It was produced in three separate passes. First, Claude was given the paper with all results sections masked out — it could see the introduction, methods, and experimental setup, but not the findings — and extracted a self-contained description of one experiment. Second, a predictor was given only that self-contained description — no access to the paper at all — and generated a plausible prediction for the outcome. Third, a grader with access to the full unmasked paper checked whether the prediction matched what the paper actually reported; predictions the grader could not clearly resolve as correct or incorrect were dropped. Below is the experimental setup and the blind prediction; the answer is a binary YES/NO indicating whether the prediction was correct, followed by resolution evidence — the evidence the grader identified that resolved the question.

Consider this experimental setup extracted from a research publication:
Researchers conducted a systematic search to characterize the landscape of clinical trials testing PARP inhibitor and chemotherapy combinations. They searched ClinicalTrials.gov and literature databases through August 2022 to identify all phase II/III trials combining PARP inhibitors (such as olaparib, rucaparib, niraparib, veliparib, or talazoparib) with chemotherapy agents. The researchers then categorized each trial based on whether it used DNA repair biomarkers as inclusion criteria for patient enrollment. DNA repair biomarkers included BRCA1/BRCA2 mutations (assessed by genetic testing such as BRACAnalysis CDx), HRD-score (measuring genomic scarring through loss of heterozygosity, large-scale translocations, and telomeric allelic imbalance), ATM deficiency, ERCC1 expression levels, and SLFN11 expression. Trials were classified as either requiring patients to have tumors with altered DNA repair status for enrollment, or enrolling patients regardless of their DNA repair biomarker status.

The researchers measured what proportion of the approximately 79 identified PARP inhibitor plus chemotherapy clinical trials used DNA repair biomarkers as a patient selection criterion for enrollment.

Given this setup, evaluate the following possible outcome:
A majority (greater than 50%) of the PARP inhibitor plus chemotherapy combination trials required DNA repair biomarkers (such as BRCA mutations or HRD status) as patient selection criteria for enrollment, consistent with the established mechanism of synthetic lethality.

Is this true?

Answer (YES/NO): NO